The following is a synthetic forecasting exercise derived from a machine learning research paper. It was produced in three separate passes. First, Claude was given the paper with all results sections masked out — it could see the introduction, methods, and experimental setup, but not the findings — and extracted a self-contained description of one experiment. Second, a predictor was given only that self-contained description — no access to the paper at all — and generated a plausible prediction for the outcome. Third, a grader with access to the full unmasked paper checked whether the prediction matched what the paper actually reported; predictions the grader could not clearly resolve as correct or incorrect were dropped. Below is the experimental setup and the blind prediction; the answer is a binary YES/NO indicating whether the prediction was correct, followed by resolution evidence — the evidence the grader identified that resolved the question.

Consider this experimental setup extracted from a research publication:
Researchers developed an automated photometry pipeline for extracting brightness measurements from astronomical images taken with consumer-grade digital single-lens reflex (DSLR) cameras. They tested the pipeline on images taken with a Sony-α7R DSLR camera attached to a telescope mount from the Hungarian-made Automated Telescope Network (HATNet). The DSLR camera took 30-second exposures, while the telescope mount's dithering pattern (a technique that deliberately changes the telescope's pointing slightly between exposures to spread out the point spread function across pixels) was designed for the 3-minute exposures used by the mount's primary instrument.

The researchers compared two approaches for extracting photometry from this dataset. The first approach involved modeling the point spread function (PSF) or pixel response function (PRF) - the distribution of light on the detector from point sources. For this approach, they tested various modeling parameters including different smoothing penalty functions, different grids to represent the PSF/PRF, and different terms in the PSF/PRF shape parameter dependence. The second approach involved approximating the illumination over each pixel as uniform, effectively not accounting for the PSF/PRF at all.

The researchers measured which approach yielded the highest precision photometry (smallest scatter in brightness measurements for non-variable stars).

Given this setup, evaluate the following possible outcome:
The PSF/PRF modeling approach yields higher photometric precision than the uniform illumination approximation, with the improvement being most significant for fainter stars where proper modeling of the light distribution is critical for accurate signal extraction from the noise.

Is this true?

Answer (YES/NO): NO